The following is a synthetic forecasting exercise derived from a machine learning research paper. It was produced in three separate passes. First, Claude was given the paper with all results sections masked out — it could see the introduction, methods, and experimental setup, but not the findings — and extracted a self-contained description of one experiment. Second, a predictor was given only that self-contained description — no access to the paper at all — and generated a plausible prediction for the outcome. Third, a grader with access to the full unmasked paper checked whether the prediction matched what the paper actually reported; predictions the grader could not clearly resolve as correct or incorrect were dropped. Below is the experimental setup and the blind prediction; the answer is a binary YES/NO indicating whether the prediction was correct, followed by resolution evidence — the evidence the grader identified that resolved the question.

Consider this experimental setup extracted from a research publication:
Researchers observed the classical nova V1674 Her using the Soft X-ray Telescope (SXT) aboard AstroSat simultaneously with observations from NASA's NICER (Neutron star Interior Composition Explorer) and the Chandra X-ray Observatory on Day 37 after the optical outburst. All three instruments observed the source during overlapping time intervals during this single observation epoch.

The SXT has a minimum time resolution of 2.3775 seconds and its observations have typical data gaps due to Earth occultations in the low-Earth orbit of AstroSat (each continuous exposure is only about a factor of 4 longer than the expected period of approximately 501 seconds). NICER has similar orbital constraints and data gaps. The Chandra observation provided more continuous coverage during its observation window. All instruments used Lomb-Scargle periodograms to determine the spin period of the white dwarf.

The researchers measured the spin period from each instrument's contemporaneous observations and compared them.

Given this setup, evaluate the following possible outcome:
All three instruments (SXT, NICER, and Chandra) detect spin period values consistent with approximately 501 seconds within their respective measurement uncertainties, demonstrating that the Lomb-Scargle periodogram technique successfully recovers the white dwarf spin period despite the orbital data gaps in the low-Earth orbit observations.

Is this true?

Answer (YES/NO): NO